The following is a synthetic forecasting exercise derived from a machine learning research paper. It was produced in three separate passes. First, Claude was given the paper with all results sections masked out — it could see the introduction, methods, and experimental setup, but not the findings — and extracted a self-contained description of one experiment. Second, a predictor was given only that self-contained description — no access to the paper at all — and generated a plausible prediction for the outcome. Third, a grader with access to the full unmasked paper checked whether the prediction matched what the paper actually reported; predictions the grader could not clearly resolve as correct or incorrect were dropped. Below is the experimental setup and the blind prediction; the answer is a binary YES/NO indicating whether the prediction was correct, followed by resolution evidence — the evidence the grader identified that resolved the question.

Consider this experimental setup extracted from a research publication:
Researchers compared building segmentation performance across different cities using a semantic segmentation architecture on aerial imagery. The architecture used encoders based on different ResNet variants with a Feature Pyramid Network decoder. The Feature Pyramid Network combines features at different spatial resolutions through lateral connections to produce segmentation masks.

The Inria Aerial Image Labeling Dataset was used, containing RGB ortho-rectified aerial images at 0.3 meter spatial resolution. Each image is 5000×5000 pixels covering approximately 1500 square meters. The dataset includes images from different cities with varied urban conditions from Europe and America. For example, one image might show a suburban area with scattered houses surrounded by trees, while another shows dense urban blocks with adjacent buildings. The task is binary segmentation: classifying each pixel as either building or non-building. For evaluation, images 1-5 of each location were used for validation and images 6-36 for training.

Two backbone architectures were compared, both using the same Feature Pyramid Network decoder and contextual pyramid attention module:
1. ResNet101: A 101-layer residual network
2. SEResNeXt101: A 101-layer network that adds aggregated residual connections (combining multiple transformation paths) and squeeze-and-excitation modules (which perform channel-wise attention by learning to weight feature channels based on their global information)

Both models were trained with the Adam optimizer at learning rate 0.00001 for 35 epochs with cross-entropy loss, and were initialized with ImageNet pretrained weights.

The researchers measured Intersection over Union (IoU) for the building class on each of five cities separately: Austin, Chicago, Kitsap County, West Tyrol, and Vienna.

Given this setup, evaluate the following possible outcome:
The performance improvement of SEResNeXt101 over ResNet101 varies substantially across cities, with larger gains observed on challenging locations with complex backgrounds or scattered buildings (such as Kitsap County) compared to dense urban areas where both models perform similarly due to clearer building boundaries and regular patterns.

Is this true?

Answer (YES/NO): NO